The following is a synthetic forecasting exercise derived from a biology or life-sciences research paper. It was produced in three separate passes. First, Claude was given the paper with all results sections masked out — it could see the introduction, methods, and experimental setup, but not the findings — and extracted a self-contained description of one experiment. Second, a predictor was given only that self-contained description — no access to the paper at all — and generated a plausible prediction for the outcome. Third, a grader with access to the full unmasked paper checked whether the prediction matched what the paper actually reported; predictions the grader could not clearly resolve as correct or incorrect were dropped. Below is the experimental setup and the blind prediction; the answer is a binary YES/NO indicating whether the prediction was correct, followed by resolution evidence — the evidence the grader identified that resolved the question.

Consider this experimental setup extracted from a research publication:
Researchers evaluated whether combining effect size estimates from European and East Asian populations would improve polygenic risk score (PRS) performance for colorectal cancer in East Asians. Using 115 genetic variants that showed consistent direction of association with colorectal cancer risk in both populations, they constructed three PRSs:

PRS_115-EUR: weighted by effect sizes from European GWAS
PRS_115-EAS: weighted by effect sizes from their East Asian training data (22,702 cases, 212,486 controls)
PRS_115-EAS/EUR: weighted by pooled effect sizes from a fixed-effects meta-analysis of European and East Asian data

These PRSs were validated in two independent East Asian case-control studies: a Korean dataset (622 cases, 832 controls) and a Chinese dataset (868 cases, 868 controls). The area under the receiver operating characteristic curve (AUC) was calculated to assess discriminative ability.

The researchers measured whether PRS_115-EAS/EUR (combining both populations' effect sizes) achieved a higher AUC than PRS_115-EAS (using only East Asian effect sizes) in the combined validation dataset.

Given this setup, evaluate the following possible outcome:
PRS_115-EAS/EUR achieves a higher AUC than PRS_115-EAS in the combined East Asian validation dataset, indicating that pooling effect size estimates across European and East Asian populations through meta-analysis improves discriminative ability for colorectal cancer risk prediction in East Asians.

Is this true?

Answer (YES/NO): YES